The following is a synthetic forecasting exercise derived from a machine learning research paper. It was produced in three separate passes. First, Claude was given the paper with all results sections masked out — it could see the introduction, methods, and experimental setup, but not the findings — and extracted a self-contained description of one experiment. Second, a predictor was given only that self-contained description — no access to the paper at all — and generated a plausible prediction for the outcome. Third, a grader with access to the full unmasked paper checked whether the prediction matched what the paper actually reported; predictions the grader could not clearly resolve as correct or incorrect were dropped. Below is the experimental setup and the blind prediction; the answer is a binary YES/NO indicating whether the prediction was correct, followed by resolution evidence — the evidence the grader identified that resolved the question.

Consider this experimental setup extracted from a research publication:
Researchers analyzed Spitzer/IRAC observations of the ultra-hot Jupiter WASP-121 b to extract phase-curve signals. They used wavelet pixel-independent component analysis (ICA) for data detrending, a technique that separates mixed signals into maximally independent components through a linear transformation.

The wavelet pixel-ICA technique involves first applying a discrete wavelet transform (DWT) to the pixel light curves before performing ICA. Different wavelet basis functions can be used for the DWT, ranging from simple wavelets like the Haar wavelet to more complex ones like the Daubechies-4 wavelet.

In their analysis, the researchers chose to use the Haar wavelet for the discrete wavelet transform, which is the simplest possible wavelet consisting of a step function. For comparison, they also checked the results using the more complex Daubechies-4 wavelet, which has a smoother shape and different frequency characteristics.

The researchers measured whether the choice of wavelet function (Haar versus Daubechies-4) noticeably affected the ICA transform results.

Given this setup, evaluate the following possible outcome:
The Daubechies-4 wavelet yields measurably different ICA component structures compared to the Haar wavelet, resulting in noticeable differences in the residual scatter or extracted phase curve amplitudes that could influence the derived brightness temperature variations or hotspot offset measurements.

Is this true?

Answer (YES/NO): NO